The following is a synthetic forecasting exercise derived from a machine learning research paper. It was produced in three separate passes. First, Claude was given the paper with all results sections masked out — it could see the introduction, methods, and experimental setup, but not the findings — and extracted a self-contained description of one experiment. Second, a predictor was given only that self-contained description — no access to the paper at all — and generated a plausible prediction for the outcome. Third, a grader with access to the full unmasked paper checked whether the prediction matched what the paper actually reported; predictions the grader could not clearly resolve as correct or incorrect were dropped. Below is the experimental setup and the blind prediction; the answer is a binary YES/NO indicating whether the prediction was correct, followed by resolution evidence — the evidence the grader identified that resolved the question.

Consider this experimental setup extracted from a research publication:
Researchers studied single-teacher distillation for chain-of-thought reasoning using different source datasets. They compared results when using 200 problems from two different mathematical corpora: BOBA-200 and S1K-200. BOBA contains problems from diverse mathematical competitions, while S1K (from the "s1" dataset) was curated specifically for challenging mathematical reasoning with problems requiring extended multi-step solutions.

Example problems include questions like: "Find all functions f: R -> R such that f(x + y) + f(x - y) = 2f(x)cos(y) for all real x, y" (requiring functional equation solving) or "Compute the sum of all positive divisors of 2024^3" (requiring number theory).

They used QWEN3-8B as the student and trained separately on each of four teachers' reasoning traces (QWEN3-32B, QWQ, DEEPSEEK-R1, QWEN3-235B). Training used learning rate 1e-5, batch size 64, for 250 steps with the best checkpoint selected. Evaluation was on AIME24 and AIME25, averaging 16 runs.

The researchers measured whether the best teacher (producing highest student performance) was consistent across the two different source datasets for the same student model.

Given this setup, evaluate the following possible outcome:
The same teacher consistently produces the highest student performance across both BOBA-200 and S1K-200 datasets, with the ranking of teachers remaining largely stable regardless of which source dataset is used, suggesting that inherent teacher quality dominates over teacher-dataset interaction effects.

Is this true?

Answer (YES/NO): YES